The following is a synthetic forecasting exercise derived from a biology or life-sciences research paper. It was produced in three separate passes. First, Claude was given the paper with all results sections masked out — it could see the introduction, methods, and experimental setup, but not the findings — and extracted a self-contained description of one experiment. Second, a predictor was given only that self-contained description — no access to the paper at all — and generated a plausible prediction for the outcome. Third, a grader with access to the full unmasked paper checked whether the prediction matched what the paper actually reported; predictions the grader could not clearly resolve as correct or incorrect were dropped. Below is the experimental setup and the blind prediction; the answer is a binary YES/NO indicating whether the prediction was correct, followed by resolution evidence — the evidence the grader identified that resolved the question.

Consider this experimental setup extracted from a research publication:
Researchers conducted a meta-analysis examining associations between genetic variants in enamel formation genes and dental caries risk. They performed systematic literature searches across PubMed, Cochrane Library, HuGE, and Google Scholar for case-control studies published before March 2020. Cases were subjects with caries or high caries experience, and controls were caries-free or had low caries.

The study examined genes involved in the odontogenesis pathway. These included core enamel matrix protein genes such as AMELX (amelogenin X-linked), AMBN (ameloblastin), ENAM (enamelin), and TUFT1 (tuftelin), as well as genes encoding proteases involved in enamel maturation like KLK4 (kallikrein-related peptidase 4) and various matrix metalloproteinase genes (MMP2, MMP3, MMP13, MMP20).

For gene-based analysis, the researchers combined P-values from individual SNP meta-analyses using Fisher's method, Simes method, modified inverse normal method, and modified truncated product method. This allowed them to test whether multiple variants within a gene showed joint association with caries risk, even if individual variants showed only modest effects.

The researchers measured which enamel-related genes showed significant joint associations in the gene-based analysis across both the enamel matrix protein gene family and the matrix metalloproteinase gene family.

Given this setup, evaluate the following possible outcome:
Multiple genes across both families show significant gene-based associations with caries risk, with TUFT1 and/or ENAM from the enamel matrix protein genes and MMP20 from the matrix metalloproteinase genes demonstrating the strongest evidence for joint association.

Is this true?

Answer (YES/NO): NO